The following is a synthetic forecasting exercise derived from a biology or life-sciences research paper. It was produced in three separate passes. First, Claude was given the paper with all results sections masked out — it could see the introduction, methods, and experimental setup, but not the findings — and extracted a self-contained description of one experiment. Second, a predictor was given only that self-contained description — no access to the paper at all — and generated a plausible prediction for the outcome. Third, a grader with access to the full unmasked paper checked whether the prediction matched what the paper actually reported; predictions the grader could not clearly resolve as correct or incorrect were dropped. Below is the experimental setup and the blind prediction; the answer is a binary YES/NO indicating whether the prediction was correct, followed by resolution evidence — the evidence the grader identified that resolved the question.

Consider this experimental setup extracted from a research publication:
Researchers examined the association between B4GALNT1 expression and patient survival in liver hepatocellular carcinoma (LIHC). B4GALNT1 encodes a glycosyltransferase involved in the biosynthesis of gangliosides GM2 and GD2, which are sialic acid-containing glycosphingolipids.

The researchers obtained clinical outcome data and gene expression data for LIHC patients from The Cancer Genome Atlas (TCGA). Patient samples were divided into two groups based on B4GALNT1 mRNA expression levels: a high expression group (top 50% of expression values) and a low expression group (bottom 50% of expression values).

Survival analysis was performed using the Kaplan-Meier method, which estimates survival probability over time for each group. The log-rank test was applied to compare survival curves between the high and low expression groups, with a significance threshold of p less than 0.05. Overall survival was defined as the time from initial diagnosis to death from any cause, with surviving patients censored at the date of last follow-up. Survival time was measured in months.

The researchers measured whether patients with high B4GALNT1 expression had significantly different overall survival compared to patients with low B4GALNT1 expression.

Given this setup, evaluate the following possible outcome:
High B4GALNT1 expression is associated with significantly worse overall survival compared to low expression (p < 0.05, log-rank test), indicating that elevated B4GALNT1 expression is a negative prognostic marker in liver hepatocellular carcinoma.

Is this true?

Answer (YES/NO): YES